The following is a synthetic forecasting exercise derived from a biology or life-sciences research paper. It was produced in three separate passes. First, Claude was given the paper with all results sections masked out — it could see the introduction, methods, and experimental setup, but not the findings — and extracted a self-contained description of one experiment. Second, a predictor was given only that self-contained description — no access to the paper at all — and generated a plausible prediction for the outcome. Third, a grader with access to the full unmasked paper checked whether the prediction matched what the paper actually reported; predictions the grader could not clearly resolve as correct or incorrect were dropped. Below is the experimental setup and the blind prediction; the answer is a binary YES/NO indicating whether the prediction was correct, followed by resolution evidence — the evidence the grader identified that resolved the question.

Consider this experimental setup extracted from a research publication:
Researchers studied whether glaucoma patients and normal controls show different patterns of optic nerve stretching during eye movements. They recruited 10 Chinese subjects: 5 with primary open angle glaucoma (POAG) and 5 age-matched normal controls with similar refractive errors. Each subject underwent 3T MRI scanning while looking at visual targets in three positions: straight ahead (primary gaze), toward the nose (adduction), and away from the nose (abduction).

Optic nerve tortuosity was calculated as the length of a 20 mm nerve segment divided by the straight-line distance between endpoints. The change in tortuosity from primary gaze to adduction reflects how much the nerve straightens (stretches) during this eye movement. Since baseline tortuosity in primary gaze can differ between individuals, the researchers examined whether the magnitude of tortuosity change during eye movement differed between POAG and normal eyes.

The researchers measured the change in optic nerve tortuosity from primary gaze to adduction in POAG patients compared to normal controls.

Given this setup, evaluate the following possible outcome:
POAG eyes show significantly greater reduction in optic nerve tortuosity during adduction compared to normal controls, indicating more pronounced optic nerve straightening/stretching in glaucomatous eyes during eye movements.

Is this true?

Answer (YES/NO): NO